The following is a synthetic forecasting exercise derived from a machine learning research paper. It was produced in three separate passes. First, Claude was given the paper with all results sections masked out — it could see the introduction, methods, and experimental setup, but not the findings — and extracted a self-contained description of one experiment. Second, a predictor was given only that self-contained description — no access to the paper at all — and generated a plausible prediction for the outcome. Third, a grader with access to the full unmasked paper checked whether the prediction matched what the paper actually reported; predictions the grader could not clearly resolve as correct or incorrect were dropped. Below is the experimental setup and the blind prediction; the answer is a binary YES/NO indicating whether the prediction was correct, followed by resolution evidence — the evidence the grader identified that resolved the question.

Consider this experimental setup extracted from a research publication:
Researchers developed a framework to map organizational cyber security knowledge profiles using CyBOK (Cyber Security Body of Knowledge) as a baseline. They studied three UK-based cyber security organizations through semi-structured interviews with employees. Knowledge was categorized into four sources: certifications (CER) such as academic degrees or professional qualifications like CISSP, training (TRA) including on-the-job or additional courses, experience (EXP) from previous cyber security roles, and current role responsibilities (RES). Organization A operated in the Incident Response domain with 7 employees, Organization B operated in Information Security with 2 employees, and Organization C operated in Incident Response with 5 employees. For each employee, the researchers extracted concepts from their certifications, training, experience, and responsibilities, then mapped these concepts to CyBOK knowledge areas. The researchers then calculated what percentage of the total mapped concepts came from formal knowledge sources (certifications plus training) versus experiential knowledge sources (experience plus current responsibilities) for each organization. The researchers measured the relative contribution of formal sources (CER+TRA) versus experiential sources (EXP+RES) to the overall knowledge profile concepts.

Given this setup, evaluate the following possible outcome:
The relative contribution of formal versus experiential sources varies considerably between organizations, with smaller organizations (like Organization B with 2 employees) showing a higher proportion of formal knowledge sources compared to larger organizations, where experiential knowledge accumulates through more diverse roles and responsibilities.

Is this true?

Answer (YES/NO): NO